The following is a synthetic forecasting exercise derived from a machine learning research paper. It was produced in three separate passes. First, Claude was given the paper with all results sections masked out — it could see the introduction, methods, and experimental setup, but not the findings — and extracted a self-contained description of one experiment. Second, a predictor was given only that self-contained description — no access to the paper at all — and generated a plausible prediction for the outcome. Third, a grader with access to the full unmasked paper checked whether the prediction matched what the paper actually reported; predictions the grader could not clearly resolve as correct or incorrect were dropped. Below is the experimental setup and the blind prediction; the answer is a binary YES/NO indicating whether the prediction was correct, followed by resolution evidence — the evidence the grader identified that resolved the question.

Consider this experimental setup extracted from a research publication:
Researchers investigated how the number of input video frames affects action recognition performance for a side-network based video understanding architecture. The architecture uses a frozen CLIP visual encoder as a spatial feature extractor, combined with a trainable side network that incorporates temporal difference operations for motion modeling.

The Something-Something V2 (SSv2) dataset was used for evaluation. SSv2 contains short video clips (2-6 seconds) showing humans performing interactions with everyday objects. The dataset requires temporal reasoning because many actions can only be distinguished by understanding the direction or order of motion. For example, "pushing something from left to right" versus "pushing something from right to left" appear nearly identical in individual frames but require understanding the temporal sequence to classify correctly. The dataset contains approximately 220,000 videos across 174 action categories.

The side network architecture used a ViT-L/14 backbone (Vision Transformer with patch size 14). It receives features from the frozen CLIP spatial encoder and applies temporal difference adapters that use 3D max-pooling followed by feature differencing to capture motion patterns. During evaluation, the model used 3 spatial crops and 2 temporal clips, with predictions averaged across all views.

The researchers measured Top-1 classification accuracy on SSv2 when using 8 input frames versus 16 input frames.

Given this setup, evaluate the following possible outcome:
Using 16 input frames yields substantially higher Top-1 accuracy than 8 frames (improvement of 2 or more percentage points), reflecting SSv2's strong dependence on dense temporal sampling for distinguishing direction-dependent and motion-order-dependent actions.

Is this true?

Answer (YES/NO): NO